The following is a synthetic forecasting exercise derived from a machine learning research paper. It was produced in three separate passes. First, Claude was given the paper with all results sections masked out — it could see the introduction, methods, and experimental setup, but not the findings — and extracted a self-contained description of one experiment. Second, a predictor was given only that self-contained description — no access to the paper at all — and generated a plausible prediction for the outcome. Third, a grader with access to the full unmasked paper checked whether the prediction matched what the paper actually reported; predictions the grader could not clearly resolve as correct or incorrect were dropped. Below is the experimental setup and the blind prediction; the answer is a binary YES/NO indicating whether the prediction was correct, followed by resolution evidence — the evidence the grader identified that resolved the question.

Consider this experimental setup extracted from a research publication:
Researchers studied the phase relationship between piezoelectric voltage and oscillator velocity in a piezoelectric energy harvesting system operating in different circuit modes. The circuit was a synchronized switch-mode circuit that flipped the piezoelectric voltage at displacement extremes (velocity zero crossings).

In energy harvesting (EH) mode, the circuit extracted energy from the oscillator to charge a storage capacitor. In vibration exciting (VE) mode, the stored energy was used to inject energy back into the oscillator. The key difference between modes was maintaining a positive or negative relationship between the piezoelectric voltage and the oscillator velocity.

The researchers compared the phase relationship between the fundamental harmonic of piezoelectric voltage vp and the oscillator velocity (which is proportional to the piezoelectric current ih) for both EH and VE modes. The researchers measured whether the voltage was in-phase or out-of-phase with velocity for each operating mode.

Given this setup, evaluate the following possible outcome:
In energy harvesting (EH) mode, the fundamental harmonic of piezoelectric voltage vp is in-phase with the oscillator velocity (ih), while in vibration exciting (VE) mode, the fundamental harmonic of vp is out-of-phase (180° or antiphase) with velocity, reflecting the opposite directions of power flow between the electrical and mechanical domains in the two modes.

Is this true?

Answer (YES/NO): YES